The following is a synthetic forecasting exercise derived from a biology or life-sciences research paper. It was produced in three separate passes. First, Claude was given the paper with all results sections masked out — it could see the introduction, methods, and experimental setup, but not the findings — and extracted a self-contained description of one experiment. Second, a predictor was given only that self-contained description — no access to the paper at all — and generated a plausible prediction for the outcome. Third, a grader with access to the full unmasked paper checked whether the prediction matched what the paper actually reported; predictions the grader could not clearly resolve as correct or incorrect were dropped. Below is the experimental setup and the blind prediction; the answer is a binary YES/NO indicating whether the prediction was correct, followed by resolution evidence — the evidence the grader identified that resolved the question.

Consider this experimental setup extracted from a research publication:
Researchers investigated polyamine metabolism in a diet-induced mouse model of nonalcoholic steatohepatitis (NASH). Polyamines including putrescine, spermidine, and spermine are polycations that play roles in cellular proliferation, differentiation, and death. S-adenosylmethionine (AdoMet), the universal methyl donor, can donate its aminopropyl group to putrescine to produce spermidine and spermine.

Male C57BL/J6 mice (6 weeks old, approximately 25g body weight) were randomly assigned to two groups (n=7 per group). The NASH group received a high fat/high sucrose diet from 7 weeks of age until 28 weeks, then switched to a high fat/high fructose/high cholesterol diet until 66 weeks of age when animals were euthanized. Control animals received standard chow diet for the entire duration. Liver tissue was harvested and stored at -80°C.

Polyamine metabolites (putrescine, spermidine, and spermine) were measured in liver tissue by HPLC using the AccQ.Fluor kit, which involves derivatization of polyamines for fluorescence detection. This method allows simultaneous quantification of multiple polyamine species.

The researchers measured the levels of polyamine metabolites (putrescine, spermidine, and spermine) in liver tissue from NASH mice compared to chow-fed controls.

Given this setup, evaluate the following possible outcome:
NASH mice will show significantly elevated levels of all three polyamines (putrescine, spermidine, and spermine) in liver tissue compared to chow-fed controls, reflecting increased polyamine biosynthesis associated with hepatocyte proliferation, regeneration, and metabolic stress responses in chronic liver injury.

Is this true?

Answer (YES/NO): NO